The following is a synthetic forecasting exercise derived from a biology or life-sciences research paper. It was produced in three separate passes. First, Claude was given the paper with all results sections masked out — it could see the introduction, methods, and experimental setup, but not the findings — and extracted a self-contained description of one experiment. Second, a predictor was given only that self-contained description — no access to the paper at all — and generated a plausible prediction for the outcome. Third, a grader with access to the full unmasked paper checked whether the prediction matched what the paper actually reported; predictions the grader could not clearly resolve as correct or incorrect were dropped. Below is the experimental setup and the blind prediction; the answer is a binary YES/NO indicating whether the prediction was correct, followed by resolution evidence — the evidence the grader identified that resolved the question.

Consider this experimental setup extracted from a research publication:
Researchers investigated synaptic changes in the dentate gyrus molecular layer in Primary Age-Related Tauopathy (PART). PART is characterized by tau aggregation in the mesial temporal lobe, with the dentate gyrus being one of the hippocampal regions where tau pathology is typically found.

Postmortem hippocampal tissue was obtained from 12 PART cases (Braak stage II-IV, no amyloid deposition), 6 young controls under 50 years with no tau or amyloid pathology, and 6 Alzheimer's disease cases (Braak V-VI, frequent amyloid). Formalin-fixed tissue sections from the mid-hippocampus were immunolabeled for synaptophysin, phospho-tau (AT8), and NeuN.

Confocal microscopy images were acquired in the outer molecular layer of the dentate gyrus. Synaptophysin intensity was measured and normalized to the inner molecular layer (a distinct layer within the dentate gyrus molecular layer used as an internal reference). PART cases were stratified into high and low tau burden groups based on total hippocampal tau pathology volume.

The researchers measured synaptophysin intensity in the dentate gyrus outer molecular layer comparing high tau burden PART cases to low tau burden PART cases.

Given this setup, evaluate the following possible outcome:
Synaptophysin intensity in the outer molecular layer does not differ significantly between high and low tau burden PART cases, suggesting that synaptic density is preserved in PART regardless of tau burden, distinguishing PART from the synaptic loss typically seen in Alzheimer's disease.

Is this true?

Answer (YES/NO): YES